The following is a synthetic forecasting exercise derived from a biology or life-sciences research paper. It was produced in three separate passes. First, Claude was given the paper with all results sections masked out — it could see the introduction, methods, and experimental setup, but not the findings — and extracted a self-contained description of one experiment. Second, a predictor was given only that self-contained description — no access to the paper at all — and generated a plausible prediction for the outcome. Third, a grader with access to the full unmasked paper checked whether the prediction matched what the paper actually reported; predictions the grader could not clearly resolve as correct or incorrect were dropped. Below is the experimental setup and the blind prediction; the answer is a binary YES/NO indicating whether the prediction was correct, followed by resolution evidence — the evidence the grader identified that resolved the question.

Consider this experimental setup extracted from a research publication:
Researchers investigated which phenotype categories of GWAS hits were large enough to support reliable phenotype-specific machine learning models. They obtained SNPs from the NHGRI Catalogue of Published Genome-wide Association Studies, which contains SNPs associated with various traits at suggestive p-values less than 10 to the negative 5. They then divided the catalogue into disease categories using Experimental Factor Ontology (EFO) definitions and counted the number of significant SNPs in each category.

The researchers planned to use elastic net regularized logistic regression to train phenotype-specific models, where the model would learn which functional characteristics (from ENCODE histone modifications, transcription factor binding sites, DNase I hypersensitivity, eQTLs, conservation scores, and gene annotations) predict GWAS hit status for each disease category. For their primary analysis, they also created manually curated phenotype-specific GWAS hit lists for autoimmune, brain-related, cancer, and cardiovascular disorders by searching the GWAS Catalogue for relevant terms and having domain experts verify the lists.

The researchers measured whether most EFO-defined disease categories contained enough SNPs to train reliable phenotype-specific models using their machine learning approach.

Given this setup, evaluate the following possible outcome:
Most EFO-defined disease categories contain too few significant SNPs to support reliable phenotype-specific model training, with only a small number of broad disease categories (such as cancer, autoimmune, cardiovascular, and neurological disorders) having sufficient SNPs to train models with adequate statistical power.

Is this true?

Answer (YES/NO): YES